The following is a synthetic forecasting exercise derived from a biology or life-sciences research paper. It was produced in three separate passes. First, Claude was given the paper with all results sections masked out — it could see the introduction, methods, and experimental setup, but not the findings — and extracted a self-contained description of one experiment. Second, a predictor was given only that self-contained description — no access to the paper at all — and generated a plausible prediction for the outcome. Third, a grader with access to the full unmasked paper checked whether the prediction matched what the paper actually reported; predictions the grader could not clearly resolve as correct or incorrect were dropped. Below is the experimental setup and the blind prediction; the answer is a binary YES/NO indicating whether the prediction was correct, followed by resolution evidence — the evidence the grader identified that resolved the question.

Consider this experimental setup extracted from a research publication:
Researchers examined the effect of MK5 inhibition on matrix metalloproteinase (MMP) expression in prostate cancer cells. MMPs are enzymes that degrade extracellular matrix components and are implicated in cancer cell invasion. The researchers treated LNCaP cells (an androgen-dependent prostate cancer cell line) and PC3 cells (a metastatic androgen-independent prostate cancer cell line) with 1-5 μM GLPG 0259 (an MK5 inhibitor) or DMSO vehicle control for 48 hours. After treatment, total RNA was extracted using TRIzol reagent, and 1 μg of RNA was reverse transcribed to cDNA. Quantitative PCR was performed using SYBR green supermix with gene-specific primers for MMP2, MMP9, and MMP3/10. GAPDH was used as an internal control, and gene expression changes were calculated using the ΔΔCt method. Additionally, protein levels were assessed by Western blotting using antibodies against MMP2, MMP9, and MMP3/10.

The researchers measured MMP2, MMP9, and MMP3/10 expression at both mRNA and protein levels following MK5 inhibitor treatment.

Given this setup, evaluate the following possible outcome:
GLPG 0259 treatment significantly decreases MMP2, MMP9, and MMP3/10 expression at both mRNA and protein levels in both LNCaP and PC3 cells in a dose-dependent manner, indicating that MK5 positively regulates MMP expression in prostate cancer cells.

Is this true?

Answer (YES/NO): NO